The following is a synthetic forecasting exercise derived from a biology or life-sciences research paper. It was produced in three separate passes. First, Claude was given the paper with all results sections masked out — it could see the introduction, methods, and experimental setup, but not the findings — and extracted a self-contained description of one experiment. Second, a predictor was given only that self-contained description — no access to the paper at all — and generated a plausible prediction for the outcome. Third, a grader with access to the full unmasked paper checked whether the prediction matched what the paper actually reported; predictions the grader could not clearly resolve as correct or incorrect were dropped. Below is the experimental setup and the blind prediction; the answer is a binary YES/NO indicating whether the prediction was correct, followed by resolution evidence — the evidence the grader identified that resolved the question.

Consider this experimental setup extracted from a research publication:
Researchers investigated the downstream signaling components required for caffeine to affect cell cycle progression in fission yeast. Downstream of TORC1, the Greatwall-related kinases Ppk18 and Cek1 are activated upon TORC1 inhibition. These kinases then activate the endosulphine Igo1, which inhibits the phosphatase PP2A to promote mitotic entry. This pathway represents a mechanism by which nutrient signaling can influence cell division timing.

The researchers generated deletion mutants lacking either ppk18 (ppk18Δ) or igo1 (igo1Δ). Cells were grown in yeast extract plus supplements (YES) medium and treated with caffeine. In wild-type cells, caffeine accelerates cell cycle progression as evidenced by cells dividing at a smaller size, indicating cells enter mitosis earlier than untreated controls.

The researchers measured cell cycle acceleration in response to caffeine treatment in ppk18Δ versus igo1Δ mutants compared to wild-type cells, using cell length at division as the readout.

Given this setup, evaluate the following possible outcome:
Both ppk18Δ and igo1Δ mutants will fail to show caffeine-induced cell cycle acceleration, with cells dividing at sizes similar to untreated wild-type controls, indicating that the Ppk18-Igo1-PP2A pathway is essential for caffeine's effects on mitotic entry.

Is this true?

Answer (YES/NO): NO